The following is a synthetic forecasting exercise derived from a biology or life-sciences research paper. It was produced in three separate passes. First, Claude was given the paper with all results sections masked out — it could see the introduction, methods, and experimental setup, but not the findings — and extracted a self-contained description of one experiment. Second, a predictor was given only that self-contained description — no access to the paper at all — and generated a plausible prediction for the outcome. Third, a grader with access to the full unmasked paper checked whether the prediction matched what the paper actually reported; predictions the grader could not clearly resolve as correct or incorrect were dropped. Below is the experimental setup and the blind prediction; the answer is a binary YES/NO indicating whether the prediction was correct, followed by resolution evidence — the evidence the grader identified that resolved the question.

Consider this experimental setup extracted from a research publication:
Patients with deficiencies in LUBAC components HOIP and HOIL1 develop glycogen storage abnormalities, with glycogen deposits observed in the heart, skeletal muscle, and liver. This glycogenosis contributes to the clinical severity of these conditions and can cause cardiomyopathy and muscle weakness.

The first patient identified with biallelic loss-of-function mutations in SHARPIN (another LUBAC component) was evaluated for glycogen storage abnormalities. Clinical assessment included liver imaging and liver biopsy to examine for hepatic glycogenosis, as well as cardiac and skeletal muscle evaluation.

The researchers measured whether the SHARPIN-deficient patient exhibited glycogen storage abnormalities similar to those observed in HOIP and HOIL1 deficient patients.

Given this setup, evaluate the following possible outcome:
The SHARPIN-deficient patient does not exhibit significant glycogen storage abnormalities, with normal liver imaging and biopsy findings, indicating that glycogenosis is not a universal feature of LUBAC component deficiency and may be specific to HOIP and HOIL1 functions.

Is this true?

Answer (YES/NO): NO